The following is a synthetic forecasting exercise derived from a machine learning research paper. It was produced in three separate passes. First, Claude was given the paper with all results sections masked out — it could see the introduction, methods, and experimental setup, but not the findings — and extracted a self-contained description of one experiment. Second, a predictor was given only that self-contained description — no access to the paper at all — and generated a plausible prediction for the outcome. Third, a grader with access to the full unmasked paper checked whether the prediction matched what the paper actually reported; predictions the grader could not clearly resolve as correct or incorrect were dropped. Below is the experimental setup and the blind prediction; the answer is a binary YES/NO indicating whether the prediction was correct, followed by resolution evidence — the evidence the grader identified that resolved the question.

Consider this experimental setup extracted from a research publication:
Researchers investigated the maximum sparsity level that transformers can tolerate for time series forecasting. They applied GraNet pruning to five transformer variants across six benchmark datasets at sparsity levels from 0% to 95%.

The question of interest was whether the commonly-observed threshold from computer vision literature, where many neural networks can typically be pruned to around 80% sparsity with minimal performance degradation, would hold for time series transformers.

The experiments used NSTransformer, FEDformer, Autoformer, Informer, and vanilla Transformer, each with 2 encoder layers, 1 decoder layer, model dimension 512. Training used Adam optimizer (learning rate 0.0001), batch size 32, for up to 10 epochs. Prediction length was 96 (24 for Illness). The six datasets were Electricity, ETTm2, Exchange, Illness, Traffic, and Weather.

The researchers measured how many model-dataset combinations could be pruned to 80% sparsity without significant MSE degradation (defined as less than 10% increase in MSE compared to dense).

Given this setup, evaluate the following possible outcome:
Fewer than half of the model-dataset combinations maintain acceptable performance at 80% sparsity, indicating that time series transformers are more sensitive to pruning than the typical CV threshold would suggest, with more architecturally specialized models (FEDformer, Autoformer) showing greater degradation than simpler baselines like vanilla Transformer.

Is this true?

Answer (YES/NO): NO